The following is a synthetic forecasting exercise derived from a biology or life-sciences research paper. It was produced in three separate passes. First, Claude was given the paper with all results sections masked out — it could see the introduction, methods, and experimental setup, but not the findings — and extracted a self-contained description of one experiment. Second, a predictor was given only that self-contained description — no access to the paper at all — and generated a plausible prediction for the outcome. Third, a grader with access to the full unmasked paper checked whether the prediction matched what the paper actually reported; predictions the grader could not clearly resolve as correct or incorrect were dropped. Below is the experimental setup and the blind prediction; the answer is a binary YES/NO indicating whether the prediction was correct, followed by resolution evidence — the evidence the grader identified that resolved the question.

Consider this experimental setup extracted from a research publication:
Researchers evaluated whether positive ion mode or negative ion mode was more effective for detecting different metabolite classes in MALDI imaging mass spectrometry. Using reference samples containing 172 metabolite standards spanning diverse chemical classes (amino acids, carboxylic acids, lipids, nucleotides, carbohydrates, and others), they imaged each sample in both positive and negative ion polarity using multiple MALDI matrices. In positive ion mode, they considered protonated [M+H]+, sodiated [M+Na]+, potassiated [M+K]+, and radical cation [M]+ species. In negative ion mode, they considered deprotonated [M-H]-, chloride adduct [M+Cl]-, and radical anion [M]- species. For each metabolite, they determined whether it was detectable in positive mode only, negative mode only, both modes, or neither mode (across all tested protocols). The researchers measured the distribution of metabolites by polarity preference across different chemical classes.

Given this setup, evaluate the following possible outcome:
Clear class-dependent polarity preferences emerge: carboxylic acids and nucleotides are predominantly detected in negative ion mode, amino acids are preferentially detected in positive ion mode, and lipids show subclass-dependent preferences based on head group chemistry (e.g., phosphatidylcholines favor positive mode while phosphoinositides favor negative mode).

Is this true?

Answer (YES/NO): NO